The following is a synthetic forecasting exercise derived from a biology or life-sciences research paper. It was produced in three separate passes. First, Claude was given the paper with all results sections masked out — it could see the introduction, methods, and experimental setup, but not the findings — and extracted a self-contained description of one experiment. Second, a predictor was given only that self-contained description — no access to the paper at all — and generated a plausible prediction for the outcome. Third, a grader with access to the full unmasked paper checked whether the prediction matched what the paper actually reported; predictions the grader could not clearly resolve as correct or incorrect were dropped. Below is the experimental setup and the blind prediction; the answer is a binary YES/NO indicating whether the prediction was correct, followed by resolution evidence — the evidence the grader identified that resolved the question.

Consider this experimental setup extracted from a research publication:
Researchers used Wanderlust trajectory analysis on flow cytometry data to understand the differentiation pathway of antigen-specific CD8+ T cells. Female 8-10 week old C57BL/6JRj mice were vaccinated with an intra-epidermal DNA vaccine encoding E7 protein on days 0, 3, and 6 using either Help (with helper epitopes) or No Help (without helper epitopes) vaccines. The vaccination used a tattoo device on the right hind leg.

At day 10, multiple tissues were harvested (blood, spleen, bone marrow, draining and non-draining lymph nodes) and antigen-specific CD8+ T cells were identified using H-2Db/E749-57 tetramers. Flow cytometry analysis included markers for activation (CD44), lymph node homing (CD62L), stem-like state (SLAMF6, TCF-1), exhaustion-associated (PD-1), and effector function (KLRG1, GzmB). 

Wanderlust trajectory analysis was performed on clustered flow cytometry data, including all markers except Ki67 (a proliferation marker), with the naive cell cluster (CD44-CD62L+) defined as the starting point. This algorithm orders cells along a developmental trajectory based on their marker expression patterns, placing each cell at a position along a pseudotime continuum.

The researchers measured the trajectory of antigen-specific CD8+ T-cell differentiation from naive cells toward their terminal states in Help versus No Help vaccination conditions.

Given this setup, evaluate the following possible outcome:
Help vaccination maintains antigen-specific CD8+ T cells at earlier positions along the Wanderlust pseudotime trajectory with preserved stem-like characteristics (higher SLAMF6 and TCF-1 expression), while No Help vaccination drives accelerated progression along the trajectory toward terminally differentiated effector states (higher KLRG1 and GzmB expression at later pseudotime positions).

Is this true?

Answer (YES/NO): NO